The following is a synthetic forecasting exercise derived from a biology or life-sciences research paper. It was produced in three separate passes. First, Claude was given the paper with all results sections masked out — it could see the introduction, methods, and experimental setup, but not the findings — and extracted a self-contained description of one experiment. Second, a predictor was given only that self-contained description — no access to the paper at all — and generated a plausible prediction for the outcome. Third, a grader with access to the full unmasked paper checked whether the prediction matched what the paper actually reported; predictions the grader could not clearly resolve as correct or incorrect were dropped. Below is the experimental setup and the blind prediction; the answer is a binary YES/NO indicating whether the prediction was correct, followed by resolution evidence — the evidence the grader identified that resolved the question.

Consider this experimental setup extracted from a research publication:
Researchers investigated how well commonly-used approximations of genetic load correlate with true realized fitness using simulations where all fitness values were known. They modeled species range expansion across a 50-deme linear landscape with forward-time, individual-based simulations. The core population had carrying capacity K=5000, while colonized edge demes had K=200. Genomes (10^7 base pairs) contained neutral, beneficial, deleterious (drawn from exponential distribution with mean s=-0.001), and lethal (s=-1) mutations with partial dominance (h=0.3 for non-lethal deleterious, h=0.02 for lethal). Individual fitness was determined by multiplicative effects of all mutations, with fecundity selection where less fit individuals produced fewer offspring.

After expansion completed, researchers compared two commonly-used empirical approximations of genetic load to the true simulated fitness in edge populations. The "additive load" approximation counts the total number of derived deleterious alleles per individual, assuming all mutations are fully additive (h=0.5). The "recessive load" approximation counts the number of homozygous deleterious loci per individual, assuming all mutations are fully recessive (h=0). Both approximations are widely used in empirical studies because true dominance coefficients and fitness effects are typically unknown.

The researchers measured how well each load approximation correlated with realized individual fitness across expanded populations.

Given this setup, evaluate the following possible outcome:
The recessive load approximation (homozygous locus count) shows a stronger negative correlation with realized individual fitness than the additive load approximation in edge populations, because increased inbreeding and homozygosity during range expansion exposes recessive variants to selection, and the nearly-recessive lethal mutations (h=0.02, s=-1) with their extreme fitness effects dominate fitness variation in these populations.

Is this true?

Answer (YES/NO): YES